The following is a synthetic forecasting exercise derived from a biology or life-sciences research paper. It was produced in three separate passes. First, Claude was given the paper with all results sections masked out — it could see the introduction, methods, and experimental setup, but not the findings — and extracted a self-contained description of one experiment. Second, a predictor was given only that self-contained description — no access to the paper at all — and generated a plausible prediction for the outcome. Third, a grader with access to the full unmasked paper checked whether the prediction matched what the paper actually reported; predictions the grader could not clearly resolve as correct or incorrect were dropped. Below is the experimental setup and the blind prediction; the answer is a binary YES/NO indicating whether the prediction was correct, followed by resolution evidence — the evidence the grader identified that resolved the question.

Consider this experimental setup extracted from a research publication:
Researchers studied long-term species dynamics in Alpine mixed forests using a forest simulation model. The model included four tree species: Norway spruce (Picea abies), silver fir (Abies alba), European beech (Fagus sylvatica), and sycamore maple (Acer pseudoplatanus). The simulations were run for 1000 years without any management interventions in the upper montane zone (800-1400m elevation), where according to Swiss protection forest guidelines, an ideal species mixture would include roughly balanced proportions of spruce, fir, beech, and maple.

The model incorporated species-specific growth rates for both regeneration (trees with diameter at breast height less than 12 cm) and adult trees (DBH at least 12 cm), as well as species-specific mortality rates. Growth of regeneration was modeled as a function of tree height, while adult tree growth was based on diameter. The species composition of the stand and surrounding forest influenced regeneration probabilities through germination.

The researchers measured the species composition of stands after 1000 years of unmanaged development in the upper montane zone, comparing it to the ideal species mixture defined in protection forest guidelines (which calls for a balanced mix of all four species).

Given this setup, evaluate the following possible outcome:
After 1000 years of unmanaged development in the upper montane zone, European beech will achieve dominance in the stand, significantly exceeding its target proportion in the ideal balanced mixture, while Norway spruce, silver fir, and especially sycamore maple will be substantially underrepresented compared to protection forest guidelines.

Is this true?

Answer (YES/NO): NO